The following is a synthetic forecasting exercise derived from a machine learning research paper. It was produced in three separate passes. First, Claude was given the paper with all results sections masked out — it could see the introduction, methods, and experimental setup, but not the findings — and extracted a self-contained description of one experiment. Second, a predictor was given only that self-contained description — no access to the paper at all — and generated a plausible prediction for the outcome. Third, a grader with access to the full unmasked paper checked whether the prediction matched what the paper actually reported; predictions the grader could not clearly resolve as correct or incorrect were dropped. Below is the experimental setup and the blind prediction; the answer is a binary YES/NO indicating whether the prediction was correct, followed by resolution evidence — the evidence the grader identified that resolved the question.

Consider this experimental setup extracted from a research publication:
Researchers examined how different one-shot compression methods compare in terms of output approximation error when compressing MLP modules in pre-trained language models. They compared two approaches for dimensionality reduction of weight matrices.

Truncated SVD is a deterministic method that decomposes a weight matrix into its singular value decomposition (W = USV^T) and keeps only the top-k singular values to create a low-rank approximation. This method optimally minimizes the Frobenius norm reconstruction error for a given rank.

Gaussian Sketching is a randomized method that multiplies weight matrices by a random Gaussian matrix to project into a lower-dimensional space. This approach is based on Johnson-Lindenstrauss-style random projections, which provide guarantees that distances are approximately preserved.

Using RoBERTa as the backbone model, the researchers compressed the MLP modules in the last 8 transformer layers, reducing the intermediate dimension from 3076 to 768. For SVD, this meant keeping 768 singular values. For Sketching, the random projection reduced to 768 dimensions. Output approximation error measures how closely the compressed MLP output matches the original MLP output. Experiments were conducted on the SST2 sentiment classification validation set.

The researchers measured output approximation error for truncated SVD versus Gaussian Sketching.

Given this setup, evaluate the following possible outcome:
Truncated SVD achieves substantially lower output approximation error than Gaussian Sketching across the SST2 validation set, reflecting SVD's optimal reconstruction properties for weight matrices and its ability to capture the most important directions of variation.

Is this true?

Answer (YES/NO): YES